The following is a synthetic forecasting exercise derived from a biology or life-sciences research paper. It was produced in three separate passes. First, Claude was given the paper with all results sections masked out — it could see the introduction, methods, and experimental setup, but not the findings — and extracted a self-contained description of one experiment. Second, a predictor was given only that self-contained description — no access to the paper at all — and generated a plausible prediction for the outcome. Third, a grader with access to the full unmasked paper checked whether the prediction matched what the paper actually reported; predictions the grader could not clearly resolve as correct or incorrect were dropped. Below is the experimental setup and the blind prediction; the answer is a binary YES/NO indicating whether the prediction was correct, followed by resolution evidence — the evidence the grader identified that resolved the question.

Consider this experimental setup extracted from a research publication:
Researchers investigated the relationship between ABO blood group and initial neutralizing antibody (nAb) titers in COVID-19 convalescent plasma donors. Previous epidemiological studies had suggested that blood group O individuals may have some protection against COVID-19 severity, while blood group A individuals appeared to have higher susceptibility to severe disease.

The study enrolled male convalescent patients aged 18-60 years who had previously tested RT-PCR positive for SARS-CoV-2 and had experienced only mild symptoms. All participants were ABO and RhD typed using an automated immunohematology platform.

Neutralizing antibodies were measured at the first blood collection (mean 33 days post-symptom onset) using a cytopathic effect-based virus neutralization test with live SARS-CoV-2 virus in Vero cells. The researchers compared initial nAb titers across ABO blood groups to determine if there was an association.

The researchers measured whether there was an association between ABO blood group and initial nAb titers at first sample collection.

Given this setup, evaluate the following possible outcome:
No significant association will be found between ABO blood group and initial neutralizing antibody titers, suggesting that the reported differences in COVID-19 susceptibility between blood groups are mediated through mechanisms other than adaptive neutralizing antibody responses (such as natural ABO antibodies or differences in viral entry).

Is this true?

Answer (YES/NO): YES